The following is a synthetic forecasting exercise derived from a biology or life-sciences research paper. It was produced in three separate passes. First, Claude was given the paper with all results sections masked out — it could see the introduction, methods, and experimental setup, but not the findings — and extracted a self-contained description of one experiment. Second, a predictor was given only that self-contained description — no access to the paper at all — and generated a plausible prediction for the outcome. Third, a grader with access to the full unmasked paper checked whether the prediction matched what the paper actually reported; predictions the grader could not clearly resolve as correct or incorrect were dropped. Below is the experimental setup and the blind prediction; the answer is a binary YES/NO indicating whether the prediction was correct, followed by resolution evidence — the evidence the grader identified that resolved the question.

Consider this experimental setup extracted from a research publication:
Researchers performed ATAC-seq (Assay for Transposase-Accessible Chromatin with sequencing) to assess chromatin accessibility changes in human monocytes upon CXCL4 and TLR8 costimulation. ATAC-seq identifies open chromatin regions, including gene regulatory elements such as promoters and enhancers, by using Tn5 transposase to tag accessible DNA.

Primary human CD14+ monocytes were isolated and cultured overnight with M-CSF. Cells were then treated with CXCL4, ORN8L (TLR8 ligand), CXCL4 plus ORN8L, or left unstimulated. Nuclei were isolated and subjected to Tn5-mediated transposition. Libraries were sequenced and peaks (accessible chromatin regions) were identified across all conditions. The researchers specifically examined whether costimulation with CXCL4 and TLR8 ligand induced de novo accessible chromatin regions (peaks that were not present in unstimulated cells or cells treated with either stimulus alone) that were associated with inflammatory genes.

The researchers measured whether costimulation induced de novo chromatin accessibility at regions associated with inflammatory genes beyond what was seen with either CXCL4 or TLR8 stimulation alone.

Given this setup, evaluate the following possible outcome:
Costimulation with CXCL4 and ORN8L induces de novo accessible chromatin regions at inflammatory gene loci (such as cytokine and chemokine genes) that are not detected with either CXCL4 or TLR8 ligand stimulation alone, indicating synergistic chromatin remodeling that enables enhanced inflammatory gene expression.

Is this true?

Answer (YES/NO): YES